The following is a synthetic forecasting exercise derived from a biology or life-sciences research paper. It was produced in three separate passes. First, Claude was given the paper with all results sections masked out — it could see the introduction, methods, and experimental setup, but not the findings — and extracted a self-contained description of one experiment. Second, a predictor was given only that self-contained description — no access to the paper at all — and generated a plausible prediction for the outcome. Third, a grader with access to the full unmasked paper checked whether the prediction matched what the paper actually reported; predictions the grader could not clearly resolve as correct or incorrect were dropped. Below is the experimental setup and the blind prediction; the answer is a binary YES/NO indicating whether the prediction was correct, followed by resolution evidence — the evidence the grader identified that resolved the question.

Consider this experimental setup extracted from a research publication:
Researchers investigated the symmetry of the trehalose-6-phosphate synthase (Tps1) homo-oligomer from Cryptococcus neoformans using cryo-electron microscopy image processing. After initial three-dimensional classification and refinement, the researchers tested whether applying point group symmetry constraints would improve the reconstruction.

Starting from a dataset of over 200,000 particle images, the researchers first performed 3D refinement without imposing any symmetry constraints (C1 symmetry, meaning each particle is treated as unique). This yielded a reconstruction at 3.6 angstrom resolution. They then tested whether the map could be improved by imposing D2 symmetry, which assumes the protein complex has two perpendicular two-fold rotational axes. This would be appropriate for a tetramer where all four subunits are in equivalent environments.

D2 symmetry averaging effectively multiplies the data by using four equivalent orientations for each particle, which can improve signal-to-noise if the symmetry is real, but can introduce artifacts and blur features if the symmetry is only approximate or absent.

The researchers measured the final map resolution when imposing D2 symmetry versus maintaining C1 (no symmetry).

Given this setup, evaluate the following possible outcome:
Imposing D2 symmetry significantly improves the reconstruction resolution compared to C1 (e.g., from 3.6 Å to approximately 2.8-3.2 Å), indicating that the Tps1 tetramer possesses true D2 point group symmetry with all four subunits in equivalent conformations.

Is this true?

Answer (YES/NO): NO